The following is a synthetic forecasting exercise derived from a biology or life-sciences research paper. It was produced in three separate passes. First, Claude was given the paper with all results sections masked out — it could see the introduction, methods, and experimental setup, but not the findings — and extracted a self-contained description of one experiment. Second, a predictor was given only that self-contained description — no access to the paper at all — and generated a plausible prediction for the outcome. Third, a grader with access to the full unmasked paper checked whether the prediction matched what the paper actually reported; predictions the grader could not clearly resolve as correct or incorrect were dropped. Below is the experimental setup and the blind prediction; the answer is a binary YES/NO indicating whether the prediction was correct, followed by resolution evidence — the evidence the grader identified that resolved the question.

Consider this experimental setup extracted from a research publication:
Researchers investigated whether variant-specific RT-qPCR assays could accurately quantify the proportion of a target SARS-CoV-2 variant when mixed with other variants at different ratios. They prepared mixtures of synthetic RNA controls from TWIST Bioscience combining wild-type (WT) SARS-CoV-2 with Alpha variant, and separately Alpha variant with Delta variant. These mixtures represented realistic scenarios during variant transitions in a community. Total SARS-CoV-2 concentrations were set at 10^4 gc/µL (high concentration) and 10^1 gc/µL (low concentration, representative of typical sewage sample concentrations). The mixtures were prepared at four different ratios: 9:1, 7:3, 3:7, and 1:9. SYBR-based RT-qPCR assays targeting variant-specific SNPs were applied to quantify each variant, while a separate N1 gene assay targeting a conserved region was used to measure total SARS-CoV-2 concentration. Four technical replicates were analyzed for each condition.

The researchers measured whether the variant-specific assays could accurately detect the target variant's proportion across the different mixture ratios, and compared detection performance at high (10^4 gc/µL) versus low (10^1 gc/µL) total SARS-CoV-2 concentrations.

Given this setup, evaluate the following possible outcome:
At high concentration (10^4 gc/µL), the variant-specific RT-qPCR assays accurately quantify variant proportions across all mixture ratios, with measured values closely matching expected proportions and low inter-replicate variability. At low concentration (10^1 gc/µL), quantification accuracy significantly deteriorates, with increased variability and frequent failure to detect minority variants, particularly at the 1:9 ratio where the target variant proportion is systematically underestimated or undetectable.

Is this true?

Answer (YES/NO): NO